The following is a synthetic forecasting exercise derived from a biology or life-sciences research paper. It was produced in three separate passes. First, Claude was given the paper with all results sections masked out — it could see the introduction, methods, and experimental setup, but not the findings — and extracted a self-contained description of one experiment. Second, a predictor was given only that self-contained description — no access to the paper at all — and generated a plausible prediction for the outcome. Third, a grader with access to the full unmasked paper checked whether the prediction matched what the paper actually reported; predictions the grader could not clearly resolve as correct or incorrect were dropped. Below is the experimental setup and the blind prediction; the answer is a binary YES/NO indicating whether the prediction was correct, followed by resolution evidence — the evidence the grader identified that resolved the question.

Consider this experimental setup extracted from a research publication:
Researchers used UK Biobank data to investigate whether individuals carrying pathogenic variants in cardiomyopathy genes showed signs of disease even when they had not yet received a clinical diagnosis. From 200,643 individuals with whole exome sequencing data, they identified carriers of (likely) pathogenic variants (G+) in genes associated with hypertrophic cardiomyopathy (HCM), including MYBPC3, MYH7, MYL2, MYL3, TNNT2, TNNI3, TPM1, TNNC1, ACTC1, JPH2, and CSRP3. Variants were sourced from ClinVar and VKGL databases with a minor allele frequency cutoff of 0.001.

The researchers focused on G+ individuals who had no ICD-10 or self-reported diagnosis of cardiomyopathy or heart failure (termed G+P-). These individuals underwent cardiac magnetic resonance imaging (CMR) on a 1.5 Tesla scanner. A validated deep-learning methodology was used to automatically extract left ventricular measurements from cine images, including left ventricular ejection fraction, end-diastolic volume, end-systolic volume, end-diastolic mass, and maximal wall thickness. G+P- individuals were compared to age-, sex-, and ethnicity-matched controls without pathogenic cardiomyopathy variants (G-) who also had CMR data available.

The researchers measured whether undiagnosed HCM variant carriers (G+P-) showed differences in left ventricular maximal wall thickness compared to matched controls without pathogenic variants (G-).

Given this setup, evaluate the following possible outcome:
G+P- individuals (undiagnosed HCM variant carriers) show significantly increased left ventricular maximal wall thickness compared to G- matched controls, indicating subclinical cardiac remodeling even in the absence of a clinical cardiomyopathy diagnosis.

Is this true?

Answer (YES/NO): NO